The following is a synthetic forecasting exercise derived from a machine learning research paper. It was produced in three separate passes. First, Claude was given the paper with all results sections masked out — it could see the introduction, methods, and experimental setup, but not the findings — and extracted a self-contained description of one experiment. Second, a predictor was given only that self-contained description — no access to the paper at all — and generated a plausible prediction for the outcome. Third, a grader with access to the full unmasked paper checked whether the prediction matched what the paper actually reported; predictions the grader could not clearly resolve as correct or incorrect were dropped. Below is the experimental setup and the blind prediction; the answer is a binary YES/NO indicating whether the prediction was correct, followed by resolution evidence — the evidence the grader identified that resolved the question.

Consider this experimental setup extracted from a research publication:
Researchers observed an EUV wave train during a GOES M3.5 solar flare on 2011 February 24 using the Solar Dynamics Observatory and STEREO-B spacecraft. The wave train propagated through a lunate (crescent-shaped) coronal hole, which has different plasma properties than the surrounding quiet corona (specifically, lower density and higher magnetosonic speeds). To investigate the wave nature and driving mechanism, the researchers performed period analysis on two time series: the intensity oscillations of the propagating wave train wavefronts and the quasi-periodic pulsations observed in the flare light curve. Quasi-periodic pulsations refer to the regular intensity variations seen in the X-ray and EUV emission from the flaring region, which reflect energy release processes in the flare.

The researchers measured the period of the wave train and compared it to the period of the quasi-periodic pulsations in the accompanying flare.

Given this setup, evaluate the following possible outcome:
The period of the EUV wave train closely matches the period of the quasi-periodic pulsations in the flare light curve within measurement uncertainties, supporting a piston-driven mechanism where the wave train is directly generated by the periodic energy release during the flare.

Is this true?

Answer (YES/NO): YES